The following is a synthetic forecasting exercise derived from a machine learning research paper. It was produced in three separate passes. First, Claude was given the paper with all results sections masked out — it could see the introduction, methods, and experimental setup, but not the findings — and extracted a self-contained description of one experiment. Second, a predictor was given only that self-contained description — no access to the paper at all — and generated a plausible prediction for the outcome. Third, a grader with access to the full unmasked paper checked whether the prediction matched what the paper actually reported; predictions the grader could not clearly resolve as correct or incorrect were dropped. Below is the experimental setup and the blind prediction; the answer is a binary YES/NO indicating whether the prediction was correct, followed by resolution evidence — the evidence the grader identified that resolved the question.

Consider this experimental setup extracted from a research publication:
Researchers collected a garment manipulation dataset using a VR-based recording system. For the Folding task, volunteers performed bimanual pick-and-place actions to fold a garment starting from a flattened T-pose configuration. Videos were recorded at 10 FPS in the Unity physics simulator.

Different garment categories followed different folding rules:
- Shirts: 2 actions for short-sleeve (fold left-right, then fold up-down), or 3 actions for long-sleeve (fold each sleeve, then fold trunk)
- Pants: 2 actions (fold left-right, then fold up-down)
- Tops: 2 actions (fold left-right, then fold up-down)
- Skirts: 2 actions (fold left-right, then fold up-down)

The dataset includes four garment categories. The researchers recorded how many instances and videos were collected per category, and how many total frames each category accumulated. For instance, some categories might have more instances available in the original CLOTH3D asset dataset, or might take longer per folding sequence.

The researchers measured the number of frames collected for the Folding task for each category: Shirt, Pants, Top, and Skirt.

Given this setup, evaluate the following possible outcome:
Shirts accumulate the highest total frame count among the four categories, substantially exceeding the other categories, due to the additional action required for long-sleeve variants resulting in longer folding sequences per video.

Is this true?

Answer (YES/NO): NO